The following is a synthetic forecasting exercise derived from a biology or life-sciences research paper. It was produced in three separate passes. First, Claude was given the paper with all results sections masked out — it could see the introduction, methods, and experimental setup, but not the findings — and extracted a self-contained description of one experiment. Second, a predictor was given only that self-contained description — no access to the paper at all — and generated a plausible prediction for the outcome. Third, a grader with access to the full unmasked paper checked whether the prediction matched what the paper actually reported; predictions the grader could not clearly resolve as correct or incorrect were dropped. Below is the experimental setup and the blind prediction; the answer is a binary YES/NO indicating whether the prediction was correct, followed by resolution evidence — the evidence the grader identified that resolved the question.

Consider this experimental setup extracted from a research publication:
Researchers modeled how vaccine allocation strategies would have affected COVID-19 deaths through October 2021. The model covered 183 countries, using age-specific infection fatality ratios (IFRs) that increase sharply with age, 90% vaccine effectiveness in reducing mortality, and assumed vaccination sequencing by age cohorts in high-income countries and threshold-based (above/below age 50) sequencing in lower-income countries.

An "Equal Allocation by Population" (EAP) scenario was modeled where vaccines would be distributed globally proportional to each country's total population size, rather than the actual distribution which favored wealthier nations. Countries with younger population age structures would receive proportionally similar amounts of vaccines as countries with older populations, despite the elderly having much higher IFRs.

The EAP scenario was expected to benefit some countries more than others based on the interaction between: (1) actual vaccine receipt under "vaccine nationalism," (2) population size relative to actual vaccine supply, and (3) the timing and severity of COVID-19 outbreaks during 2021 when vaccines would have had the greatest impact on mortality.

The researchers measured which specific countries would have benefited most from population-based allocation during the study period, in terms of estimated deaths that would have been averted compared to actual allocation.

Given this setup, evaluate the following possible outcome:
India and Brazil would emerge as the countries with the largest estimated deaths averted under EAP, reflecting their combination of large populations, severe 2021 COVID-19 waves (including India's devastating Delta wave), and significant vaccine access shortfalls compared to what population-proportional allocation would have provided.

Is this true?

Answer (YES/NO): NO